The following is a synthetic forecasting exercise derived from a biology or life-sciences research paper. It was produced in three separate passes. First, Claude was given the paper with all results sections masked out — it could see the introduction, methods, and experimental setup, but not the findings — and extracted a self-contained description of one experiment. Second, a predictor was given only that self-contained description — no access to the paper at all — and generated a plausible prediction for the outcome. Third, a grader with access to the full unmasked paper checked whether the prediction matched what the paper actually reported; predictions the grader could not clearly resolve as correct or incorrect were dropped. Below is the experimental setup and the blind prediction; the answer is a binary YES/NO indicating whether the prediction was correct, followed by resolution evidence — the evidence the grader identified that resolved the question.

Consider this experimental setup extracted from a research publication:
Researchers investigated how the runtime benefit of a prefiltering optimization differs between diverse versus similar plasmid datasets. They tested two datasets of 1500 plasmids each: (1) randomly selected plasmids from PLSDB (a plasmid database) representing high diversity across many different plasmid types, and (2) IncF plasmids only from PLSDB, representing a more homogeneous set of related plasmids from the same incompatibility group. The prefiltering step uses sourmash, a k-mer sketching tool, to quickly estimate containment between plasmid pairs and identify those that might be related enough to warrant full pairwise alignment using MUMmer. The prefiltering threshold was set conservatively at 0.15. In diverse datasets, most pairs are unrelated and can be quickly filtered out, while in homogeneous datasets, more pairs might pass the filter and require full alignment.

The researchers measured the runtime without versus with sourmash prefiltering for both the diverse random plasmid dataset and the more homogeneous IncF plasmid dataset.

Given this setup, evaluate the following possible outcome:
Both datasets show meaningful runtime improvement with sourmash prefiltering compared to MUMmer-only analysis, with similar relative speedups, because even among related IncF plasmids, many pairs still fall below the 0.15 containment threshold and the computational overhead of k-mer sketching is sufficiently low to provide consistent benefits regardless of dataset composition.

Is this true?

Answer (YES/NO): NO